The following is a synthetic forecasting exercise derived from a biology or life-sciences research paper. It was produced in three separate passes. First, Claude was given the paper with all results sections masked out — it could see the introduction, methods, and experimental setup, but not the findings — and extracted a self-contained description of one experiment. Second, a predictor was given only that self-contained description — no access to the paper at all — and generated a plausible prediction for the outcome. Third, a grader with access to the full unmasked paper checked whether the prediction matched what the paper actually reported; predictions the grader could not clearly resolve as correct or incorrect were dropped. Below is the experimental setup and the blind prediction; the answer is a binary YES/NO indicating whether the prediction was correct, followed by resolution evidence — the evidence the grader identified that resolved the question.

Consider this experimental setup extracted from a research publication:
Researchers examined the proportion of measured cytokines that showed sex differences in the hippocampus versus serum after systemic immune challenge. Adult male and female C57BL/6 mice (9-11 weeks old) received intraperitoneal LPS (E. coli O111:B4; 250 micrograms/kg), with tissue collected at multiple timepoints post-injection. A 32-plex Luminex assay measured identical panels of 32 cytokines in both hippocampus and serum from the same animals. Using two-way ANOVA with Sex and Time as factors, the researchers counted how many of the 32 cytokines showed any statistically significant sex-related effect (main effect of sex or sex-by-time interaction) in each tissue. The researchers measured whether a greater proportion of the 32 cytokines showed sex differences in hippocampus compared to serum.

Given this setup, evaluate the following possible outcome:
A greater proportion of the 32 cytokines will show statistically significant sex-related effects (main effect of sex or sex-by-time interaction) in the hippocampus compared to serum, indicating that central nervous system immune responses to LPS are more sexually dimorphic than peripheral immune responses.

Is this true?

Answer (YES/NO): YES